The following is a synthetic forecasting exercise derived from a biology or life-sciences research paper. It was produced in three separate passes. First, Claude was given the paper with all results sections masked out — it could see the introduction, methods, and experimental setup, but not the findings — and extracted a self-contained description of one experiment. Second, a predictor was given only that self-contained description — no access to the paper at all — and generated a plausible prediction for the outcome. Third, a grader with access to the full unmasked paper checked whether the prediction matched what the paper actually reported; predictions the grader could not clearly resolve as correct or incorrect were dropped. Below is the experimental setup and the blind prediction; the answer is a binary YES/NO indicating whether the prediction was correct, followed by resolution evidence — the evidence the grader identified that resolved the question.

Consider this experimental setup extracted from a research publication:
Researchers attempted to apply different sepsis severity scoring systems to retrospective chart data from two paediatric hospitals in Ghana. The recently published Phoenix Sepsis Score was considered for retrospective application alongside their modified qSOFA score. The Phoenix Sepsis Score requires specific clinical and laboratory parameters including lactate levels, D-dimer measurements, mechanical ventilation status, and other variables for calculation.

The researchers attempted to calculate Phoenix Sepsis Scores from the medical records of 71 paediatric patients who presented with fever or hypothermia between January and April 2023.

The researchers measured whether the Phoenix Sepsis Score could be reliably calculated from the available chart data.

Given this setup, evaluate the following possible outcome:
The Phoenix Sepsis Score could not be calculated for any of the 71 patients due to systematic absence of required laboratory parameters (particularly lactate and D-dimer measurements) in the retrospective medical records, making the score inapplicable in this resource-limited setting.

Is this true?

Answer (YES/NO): NO